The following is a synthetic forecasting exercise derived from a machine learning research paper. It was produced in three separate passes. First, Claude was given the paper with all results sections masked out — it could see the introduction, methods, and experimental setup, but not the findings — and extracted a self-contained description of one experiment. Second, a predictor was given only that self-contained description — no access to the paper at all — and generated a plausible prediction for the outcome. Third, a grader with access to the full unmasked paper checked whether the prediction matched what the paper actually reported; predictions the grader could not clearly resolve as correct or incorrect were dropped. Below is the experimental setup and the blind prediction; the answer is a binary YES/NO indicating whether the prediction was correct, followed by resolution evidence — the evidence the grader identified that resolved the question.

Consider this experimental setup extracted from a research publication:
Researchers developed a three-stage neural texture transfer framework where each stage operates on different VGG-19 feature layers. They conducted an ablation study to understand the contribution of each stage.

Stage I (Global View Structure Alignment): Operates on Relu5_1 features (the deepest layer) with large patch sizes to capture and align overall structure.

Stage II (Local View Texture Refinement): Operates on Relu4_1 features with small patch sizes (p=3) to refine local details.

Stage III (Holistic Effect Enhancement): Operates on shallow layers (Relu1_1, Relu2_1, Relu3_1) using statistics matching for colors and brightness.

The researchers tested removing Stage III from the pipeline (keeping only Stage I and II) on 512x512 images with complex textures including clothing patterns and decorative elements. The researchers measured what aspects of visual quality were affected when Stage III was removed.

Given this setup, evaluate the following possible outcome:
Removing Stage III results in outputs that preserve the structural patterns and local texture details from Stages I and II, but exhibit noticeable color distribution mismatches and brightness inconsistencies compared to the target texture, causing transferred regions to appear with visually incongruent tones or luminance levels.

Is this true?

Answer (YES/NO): YES